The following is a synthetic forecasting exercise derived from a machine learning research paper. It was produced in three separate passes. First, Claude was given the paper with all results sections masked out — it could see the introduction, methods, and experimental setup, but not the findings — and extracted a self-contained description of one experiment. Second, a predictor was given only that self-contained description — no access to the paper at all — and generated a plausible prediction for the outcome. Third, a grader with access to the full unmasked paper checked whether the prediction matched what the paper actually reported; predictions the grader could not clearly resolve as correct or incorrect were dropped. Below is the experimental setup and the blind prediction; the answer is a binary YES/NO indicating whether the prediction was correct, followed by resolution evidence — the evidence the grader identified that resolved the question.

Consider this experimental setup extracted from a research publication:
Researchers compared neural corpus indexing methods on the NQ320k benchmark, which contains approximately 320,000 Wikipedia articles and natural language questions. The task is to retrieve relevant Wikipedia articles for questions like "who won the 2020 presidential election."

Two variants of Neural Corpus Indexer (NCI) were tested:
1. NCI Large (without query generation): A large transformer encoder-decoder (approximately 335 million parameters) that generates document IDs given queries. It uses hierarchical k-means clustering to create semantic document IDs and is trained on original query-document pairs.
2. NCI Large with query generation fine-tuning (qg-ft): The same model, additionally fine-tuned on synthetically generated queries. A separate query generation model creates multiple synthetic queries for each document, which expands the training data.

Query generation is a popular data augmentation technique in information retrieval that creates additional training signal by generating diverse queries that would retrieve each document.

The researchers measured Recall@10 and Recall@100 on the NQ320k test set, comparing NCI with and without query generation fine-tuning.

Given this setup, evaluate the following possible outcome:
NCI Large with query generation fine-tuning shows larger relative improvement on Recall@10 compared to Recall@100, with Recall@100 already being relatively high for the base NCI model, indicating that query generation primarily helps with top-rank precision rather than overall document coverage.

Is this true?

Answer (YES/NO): YES